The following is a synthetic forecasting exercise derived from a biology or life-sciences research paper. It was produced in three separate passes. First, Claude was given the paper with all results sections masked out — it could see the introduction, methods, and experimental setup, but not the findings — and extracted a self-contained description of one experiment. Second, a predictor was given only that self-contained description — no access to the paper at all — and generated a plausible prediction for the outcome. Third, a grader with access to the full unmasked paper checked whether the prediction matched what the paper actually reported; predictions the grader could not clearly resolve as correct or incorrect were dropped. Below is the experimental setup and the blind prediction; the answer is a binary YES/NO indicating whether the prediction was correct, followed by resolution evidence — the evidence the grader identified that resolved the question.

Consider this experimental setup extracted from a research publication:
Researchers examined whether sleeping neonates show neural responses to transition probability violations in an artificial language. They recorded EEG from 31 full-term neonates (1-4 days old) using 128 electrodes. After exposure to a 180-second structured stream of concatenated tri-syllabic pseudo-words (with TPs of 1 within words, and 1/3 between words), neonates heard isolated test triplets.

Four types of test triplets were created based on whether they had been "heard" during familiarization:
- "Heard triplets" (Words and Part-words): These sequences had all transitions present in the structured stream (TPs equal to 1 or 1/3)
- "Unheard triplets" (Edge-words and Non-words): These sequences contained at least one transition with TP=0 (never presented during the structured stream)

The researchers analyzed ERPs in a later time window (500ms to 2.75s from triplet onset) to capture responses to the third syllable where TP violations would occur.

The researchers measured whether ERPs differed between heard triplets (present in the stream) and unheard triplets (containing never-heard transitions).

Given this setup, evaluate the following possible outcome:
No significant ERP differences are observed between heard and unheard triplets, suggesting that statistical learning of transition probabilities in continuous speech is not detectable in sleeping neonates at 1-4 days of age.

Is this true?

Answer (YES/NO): NO